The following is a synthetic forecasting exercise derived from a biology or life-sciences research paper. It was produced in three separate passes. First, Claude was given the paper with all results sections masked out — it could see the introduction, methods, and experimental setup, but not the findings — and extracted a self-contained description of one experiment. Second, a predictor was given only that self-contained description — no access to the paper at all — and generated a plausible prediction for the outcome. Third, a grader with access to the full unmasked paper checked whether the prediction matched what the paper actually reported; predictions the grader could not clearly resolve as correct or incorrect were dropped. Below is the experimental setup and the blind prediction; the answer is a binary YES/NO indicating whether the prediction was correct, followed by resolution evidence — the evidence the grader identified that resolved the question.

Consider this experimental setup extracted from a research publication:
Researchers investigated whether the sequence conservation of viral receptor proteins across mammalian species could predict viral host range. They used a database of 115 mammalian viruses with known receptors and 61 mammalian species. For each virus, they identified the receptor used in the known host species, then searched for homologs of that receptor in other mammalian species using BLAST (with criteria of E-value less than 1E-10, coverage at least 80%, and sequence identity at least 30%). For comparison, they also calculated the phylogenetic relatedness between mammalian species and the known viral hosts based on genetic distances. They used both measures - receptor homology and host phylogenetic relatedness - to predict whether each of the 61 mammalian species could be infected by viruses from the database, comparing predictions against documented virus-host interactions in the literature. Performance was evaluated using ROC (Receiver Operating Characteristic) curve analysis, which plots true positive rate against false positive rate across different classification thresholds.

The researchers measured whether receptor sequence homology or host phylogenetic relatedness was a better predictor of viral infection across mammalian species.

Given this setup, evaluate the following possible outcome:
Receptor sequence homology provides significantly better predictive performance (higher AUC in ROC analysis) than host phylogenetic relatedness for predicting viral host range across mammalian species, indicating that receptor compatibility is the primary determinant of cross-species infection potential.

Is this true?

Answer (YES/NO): NO